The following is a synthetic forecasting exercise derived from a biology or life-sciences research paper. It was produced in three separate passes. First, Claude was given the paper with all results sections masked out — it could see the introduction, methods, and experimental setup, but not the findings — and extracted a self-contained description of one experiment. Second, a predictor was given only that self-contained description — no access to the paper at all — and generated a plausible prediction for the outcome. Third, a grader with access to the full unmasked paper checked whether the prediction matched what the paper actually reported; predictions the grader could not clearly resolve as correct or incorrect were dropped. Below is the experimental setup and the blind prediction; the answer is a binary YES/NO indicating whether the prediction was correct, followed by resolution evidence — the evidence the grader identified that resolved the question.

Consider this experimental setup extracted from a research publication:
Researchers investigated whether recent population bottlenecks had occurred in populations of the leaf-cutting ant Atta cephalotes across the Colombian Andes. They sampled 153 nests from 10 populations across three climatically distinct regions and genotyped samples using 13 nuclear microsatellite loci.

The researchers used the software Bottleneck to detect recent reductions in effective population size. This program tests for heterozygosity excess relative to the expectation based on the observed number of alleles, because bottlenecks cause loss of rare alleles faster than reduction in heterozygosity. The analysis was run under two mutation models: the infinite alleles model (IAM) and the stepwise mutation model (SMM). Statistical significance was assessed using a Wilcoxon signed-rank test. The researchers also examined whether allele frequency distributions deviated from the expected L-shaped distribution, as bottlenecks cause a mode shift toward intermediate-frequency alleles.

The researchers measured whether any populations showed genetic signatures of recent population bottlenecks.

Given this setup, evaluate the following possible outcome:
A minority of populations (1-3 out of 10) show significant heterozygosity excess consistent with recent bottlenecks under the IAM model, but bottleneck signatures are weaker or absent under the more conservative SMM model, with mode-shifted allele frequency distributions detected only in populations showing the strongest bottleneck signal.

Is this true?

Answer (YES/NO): YES